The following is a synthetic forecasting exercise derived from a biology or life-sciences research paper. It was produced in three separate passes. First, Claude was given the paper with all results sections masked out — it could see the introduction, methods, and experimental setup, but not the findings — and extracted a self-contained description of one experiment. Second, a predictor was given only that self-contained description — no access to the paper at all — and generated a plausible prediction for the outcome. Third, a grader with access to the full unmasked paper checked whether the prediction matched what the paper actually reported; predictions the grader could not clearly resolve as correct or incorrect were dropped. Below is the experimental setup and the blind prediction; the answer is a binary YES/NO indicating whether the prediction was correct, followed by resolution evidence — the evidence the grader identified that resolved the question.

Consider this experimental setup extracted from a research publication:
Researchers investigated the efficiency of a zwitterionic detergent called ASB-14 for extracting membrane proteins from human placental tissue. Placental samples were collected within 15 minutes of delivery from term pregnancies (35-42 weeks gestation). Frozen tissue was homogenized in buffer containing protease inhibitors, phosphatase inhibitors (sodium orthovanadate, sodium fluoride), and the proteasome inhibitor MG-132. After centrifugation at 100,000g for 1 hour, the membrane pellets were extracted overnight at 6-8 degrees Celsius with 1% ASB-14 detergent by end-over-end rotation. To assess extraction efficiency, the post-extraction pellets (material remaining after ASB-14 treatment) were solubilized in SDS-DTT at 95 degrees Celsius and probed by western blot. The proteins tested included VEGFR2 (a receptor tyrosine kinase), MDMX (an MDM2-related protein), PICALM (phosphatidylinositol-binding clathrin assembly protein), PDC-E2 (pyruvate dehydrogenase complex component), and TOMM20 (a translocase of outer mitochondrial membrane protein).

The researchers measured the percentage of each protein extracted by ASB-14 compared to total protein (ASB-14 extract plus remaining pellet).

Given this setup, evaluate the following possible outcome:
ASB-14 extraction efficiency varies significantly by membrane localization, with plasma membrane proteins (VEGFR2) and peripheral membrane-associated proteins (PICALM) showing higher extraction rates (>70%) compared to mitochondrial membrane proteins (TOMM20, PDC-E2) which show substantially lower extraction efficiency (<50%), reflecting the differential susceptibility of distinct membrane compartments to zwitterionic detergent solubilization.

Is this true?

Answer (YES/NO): NO